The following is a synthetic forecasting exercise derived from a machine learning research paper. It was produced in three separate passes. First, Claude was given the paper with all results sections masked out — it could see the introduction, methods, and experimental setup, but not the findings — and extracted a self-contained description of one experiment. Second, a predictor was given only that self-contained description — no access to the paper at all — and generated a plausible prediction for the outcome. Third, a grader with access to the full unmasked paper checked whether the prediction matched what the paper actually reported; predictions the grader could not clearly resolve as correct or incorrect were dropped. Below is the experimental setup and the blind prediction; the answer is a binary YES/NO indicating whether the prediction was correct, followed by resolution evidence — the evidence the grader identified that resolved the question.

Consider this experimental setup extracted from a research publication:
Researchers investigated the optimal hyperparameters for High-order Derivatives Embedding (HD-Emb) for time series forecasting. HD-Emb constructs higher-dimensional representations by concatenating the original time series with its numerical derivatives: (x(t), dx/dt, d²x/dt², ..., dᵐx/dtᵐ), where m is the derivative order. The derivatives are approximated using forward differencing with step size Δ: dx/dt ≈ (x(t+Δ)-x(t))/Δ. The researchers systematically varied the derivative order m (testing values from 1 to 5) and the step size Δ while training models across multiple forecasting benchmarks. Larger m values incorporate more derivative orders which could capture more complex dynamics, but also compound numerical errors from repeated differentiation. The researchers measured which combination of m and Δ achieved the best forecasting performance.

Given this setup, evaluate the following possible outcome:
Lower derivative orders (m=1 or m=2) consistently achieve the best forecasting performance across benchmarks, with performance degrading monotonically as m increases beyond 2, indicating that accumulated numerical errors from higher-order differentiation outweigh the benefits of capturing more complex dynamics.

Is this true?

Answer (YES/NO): NO